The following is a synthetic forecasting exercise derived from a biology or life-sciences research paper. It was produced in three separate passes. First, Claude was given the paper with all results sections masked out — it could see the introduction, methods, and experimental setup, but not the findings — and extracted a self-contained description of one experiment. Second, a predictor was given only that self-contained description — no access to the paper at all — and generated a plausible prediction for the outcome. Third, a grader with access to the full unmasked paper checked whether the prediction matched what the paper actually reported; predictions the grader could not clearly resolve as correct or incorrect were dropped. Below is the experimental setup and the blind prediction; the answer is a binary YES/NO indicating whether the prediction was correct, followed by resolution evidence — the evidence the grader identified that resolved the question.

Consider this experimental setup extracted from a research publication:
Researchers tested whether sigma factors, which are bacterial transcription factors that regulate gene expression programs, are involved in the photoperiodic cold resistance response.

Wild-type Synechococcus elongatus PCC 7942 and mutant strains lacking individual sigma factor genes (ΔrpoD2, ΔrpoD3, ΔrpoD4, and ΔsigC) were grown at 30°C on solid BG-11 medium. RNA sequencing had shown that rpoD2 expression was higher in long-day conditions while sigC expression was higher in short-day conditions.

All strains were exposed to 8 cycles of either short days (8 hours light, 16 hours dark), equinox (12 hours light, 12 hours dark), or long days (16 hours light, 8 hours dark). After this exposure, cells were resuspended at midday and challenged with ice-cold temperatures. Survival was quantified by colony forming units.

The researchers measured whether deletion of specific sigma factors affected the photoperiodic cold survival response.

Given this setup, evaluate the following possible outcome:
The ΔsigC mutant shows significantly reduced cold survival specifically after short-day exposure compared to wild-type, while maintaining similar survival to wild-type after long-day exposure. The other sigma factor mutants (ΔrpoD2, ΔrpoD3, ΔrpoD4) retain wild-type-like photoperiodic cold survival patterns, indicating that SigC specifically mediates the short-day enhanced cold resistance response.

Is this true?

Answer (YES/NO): NO